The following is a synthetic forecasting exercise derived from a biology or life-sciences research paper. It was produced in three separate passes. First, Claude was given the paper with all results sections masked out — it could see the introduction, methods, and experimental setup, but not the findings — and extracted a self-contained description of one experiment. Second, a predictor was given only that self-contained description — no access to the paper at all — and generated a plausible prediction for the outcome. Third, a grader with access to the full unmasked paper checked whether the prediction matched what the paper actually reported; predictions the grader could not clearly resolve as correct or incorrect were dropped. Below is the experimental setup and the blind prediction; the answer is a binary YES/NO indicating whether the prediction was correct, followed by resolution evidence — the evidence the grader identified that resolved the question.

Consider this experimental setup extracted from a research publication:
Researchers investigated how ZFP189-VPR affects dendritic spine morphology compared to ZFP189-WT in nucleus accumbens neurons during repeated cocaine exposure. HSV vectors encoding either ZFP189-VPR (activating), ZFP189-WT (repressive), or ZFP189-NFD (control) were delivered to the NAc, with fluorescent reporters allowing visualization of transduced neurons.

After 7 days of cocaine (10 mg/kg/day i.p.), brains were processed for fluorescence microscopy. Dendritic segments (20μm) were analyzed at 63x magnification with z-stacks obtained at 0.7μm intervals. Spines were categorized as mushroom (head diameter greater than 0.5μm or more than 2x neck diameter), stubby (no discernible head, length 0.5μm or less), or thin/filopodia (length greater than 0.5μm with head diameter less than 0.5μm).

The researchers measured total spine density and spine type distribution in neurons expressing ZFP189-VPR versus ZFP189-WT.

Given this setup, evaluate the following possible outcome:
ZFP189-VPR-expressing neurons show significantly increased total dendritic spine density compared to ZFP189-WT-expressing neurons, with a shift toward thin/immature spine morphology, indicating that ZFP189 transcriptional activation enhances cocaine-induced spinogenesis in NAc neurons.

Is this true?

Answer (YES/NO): NO